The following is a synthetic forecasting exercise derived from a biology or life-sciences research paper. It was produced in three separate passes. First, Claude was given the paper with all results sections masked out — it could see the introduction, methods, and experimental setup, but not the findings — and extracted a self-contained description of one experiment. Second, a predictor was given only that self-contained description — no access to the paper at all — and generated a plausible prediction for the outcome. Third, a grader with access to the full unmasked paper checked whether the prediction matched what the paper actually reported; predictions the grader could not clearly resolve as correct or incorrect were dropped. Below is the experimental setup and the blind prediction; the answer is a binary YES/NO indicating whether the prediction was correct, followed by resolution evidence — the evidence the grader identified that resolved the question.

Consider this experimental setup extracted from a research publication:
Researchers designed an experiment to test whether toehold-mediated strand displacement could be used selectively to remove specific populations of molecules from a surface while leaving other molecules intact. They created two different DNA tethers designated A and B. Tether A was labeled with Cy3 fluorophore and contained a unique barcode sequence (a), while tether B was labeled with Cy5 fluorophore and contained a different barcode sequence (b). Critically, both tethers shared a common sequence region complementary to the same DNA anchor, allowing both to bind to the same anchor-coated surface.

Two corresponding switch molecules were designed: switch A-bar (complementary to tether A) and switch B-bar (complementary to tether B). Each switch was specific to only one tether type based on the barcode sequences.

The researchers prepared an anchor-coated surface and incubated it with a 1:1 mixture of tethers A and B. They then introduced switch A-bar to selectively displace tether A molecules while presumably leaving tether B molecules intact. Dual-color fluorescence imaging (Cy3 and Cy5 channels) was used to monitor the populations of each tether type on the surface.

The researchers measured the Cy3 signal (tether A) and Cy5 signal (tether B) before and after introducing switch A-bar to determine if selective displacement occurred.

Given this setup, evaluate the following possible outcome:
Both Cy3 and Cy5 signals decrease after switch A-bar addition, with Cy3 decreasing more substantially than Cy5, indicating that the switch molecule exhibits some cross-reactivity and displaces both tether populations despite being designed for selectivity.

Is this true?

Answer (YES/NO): NO